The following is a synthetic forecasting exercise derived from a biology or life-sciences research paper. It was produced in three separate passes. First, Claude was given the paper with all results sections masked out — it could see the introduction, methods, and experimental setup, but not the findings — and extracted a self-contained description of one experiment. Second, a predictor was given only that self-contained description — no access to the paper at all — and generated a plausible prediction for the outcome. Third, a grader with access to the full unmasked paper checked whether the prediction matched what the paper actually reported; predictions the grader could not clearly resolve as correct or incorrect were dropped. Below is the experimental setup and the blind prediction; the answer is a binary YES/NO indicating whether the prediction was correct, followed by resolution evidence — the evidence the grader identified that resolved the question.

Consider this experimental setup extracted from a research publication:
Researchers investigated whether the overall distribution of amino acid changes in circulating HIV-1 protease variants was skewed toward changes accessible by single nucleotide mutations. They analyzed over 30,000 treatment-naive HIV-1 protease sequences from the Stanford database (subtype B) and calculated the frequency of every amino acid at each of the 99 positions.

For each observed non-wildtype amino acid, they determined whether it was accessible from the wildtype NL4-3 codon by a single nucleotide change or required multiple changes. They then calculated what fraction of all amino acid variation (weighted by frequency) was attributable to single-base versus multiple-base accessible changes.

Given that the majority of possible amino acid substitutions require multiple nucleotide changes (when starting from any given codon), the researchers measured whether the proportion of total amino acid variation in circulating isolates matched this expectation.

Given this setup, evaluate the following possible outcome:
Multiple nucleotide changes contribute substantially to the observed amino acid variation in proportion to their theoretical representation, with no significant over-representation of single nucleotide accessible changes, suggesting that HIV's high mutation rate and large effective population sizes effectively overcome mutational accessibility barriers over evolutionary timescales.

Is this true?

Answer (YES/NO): NO